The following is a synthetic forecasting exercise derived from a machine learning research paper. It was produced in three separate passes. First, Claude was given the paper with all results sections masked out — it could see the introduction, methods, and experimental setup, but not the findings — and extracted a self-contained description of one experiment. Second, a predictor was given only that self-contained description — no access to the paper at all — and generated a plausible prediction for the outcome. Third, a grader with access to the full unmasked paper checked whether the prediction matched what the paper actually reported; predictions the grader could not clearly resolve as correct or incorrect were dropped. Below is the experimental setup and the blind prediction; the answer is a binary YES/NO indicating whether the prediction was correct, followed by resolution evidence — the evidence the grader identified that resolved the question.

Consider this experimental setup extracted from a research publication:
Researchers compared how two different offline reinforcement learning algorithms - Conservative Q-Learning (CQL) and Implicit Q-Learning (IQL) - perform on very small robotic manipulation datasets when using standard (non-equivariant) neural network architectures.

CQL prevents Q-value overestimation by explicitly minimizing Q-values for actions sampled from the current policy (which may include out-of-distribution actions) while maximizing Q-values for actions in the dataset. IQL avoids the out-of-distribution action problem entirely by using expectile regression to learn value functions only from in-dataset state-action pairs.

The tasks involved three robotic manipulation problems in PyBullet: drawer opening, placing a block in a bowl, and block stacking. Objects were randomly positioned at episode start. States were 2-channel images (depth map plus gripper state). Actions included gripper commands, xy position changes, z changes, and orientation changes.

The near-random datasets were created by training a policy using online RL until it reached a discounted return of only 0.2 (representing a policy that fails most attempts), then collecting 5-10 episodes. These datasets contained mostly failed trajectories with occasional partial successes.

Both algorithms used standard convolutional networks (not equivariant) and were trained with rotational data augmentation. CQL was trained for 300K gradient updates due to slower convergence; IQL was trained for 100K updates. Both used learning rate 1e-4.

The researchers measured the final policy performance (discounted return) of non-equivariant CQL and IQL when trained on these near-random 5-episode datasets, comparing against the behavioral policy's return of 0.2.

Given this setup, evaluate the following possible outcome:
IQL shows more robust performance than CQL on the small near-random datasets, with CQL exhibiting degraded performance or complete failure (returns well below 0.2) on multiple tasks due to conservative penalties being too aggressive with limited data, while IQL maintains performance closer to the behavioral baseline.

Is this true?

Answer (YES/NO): NO